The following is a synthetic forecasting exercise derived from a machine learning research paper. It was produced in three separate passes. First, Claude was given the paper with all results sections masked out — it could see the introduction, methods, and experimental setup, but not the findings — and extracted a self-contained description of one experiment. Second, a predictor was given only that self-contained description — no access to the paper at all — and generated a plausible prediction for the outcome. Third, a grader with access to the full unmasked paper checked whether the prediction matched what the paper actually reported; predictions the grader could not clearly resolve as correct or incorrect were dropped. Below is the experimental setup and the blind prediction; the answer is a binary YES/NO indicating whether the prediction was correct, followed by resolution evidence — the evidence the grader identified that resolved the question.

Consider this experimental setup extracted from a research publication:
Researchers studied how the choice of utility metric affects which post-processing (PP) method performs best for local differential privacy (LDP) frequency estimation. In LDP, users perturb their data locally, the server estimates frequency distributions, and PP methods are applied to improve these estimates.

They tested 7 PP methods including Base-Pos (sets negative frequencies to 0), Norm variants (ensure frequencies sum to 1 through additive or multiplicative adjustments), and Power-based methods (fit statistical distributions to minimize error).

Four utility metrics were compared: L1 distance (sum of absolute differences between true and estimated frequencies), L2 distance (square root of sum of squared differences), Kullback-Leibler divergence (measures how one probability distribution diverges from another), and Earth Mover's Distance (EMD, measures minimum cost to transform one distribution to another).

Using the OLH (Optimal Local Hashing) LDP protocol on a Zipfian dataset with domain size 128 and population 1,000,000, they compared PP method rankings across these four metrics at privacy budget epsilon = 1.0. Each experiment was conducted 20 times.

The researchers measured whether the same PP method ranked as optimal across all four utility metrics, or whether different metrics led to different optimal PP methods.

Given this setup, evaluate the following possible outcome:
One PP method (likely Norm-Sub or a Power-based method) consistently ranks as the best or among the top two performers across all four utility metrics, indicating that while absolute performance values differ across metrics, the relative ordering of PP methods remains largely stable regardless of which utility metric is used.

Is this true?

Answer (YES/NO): YES